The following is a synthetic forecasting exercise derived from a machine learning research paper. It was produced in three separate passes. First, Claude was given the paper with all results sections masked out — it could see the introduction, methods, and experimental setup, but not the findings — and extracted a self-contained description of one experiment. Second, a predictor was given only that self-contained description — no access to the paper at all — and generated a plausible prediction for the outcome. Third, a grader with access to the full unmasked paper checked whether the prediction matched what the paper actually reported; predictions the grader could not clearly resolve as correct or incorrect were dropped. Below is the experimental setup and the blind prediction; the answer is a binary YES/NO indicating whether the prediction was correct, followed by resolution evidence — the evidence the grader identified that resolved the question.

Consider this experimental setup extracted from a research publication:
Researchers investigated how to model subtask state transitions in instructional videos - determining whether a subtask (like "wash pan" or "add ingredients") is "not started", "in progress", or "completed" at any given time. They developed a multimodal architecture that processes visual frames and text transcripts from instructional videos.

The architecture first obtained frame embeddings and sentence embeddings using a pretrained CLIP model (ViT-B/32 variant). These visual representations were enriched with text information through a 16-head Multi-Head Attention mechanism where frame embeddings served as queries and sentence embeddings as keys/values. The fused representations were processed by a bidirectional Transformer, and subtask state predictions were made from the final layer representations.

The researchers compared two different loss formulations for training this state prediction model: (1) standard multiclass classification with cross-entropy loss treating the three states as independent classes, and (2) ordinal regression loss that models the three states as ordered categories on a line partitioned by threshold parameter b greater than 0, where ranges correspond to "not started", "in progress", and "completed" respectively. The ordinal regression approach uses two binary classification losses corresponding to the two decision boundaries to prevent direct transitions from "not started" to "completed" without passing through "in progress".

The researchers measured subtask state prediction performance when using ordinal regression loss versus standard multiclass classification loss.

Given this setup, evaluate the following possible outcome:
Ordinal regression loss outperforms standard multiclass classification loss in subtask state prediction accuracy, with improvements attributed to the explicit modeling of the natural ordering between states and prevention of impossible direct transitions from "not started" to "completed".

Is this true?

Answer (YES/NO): YES